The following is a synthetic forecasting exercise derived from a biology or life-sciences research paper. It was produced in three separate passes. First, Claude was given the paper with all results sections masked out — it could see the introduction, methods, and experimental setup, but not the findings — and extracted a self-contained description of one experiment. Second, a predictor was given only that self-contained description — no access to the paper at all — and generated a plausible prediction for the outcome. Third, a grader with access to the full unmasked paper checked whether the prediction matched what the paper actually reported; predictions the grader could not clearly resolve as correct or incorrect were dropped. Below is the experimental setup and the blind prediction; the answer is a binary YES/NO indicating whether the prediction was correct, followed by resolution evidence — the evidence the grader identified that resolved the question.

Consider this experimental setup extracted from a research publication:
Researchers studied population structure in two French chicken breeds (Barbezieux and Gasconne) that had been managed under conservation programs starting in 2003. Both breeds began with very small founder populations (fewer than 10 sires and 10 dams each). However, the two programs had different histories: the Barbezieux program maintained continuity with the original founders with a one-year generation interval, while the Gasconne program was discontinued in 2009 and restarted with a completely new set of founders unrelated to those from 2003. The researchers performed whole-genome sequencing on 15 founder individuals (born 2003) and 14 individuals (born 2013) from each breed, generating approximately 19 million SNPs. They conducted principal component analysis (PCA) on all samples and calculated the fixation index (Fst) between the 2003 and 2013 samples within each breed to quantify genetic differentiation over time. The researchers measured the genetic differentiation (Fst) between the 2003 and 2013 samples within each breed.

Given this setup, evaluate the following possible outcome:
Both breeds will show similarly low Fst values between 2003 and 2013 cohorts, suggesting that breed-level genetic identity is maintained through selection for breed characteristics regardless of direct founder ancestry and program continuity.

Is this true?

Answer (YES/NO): NO